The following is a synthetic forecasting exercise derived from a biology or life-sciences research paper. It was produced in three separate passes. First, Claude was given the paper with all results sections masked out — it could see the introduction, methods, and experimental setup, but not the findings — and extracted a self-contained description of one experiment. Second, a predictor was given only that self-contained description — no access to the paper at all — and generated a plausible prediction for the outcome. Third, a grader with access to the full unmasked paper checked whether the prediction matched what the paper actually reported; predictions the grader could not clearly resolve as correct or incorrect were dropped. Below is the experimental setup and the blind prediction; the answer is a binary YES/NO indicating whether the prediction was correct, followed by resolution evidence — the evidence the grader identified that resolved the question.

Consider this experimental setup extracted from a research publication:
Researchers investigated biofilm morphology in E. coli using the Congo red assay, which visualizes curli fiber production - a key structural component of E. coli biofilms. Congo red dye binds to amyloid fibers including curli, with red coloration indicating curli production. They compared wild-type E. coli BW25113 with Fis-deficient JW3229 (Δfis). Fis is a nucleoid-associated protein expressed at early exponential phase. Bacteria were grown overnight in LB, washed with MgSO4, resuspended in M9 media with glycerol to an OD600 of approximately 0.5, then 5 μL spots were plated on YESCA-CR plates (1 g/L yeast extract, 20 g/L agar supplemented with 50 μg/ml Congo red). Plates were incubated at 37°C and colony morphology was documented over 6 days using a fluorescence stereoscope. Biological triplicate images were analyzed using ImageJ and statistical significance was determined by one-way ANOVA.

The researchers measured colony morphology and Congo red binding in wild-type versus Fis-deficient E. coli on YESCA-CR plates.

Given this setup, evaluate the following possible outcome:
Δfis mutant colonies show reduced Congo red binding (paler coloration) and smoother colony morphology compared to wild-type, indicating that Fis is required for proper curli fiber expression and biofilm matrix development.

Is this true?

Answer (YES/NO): NO